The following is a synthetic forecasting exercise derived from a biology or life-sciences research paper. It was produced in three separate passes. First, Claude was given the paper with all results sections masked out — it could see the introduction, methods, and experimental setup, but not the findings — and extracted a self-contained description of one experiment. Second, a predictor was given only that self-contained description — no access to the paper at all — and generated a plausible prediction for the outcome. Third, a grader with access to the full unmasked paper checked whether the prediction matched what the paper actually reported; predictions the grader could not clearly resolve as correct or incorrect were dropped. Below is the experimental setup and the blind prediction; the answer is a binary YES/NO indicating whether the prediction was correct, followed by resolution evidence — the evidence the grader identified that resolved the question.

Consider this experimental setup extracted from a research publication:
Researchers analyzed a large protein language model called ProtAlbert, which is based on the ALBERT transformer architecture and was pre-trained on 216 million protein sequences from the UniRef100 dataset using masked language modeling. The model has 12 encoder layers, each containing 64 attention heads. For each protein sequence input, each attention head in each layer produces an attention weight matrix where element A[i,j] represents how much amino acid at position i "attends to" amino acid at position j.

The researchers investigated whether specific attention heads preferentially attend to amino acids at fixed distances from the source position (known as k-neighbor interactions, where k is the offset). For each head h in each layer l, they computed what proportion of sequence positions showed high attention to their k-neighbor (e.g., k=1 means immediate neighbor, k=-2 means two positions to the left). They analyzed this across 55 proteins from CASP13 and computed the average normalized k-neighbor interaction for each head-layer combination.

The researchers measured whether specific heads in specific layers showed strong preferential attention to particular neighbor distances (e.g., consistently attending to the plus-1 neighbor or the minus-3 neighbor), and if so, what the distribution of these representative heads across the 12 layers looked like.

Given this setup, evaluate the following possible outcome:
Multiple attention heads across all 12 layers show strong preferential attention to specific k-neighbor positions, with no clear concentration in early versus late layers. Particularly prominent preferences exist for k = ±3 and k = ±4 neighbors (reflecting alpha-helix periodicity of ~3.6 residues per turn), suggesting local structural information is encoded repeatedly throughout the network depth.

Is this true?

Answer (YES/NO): NO